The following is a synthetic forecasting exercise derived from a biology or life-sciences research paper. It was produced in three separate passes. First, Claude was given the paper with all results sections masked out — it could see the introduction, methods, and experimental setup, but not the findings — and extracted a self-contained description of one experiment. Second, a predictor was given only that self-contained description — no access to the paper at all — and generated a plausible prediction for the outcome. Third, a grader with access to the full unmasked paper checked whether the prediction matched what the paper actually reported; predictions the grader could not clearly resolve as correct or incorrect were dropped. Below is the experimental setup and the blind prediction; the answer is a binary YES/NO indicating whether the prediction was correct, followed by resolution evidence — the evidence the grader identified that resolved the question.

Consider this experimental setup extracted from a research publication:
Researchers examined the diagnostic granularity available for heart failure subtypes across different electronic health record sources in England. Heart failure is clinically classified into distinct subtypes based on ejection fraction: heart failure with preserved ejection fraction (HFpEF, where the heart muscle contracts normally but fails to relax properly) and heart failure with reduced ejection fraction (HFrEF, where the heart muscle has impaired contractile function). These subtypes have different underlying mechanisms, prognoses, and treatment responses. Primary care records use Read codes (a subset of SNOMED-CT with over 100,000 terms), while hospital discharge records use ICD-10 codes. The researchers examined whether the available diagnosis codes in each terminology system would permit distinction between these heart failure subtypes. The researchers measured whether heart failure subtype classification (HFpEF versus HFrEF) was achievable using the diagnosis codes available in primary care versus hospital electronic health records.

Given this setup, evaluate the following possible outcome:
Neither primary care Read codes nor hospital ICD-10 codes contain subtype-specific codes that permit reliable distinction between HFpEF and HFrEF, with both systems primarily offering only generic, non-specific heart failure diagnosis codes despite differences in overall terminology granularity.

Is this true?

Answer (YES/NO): NO